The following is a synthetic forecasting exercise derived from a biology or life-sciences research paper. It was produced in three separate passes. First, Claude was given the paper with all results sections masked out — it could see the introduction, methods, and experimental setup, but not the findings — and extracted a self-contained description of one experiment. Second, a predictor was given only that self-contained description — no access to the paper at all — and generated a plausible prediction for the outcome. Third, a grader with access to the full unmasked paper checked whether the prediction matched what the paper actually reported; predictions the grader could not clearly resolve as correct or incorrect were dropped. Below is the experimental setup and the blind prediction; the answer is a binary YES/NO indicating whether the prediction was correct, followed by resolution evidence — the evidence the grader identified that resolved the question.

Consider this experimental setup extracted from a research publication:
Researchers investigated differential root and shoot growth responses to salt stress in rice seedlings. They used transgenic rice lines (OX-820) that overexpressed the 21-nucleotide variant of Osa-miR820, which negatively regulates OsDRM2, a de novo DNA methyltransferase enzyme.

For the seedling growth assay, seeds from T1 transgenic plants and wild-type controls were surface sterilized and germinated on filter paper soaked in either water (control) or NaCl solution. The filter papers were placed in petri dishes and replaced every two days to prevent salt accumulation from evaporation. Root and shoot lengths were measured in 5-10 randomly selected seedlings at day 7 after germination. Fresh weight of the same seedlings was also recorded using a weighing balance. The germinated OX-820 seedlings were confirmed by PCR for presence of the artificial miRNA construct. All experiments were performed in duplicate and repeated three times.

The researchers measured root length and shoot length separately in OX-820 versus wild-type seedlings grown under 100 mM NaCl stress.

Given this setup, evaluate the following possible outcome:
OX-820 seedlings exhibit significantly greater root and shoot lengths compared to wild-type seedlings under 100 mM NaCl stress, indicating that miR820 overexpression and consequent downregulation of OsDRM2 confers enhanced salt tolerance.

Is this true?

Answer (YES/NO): NO